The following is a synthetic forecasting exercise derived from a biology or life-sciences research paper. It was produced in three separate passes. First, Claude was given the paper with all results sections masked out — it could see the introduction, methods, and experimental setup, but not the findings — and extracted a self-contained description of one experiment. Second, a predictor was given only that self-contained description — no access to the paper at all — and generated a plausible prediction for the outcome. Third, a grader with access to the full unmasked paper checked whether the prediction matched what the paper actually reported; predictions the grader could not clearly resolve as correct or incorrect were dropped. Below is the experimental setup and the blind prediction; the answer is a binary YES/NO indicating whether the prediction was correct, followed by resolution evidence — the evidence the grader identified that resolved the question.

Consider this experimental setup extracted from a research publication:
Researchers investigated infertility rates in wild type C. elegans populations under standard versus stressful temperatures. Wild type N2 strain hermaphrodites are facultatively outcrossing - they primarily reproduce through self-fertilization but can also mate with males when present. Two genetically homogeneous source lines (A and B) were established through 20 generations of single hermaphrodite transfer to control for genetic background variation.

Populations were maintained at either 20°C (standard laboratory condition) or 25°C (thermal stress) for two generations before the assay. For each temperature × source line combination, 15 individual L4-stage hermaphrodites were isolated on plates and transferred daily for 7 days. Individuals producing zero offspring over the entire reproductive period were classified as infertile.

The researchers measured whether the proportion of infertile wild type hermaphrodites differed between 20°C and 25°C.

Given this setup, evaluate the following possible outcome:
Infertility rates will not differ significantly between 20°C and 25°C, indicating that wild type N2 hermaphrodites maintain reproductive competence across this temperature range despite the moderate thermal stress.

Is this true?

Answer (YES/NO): YES